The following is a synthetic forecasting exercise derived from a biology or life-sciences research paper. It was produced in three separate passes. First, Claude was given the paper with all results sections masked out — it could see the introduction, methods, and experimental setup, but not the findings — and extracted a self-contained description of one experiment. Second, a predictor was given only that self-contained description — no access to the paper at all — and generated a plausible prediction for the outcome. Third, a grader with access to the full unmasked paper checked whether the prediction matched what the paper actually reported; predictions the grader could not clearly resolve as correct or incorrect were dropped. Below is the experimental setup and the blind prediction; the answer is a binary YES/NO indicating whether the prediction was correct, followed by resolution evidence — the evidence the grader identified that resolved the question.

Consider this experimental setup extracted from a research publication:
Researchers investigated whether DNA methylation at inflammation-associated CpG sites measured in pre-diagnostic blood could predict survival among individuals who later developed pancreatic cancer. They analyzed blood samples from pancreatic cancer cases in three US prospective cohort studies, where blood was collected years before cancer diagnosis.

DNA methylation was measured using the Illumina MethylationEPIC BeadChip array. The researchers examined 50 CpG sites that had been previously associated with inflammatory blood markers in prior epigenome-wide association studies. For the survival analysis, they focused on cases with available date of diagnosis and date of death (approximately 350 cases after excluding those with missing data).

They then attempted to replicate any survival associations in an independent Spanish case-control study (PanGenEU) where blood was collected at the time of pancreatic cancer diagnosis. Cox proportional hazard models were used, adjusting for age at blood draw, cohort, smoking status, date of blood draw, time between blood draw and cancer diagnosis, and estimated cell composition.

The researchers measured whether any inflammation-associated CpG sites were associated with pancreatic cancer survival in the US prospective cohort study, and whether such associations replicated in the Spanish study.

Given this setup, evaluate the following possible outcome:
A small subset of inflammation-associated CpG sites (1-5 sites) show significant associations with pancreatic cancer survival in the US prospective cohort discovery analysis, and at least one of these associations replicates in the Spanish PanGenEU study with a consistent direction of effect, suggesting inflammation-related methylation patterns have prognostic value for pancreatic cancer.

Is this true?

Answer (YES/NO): YES